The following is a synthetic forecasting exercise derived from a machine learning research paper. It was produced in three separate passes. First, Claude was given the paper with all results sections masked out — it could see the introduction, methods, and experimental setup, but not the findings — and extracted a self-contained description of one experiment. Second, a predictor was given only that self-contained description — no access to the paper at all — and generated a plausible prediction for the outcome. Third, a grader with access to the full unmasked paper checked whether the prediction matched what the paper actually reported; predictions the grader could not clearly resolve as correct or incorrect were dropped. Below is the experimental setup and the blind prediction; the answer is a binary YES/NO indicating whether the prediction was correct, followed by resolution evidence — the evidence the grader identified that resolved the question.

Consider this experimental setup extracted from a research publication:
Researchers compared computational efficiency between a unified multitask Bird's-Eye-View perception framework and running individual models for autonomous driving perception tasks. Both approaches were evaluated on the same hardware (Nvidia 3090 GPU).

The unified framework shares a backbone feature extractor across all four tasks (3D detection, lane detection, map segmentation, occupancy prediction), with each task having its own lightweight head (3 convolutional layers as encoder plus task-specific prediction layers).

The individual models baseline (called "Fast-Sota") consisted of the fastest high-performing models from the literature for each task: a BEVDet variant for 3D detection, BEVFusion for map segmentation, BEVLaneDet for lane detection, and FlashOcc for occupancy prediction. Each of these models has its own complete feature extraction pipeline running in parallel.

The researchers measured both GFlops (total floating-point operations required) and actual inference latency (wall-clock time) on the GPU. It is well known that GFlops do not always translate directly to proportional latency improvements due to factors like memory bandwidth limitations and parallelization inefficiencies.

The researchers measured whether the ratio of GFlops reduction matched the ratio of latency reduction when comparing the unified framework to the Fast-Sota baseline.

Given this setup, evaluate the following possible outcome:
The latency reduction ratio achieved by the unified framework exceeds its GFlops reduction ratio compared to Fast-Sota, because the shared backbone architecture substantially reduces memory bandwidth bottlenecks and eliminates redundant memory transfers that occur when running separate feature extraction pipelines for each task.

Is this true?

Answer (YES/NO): NO